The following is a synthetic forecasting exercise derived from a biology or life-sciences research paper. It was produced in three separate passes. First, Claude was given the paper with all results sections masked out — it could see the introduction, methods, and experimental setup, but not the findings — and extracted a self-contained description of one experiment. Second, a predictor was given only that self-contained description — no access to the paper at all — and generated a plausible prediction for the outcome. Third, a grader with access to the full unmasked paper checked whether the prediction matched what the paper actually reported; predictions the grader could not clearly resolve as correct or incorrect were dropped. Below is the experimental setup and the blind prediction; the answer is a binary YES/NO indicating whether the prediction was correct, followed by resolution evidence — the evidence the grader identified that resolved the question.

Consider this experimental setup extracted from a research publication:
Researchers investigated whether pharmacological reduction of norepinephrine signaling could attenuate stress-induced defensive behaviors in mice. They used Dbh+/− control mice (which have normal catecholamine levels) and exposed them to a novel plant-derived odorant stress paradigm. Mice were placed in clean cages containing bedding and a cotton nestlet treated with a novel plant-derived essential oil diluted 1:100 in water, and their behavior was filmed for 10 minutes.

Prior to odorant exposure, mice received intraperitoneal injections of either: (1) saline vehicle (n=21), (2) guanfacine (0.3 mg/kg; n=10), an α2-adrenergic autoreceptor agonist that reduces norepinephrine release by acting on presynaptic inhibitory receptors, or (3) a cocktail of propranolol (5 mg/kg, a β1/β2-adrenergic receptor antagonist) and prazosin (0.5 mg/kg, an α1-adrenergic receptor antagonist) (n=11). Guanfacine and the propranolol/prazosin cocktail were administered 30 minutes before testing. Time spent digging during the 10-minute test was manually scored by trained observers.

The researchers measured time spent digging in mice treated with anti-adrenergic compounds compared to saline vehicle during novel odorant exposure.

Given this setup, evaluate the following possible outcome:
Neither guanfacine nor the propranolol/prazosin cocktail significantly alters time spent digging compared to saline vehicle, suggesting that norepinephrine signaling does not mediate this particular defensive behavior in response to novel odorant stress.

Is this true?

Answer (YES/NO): NO